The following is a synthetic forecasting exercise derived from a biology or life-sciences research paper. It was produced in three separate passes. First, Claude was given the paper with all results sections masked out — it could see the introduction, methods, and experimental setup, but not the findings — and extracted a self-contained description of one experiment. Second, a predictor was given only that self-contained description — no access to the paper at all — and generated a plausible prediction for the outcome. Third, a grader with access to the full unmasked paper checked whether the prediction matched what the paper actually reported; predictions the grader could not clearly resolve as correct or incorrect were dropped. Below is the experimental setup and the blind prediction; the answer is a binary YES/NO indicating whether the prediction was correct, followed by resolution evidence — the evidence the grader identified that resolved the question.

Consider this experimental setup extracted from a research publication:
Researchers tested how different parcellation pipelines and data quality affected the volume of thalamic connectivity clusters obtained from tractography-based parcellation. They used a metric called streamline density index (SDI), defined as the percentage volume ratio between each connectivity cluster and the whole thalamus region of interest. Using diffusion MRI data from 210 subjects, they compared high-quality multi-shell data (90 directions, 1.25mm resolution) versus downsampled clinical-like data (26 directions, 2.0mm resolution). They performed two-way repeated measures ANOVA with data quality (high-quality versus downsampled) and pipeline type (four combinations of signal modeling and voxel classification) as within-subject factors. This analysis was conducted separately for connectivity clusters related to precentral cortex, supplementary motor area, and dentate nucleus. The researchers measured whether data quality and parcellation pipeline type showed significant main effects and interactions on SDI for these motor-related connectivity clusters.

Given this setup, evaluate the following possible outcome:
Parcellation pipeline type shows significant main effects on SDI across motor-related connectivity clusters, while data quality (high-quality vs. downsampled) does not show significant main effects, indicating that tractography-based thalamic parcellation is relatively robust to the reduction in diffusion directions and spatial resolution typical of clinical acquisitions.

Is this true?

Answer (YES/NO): NO